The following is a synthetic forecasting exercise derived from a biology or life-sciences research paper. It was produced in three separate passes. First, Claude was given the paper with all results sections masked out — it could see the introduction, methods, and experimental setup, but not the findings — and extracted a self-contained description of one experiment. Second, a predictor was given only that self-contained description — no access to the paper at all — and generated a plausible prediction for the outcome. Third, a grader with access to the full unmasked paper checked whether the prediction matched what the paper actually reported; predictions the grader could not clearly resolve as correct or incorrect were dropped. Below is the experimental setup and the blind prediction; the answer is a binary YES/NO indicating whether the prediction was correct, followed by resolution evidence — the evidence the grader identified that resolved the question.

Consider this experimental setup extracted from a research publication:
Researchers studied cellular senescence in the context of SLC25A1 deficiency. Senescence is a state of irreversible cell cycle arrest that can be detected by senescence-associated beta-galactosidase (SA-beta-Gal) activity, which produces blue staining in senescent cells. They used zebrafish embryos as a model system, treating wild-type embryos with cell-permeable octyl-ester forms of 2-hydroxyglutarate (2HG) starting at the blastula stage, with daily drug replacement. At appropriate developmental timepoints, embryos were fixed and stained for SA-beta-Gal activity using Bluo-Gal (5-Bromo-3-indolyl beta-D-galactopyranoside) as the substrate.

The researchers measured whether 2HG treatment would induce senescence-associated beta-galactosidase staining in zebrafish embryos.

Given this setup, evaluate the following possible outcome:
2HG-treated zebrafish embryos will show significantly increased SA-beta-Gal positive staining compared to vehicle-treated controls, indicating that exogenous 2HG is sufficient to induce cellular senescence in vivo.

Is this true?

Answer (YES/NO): YES